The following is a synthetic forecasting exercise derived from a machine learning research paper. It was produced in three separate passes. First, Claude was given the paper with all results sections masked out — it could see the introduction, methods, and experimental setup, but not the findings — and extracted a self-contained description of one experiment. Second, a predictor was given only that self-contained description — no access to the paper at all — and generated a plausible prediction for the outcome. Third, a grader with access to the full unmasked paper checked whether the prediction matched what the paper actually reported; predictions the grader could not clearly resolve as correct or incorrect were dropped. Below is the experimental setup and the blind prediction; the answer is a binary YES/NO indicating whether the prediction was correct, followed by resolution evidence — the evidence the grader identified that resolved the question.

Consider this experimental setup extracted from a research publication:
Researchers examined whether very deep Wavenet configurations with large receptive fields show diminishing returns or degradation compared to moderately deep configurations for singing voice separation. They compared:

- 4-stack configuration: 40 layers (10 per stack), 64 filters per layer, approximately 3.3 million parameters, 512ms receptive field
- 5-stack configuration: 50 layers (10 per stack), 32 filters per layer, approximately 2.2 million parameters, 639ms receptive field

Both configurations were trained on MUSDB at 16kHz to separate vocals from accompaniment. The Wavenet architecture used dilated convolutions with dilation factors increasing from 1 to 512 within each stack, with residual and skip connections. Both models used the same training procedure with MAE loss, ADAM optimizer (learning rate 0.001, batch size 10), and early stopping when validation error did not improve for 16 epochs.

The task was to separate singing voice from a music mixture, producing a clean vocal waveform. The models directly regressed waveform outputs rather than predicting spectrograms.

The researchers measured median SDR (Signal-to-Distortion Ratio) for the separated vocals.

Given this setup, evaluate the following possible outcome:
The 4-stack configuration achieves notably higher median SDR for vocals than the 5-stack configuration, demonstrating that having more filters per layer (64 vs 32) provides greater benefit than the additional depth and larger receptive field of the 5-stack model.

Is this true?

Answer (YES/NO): YES